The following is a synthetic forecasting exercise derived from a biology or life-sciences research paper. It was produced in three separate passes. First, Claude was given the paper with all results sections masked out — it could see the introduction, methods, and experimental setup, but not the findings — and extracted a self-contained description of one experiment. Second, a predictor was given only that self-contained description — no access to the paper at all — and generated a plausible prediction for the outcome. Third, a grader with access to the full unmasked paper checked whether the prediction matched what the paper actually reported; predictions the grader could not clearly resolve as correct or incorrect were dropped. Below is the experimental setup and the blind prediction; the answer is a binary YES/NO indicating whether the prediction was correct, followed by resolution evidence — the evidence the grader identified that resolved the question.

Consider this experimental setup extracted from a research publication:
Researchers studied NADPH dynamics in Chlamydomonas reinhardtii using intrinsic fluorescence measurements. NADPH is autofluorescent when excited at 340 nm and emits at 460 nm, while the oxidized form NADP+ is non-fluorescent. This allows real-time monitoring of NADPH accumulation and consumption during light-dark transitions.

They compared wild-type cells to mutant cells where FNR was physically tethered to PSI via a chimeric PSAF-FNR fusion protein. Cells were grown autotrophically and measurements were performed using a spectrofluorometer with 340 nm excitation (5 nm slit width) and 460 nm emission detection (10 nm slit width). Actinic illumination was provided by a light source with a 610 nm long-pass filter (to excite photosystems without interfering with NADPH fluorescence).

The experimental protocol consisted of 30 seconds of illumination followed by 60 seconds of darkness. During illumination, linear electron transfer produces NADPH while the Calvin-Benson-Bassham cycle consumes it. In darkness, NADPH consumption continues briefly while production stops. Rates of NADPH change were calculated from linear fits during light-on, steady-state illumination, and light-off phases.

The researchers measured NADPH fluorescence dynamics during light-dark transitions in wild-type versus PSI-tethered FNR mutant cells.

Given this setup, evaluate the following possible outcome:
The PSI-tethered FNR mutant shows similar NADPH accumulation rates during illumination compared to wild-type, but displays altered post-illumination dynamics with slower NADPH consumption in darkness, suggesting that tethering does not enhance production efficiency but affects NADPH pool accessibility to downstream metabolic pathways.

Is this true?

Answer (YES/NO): NO